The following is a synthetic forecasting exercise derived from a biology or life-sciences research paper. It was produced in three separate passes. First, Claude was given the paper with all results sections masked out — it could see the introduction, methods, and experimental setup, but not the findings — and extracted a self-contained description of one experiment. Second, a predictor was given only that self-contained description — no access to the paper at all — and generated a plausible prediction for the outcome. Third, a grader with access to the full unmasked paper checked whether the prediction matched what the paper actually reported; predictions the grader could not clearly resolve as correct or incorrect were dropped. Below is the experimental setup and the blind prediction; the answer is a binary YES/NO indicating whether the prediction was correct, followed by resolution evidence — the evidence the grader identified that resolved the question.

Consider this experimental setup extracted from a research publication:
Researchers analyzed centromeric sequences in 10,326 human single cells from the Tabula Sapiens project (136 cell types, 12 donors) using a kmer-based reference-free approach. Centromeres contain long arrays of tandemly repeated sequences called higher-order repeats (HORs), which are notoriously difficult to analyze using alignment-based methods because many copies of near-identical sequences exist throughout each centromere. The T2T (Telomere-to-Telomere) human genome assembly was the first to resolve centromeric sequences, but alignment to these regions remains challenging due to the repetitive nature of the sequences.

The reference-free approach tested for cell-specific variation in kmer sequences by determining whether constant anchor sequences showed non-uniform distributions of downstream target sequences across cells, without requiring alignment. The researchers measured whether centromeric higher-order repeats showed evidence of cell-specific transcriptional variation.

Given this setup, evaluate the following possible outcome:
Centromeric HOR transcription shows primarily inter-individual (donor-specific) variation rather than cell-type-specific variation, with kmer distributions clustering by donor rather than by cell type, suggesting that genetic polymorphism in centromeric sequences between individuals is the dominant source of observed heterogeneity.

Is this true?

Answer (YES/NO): NO